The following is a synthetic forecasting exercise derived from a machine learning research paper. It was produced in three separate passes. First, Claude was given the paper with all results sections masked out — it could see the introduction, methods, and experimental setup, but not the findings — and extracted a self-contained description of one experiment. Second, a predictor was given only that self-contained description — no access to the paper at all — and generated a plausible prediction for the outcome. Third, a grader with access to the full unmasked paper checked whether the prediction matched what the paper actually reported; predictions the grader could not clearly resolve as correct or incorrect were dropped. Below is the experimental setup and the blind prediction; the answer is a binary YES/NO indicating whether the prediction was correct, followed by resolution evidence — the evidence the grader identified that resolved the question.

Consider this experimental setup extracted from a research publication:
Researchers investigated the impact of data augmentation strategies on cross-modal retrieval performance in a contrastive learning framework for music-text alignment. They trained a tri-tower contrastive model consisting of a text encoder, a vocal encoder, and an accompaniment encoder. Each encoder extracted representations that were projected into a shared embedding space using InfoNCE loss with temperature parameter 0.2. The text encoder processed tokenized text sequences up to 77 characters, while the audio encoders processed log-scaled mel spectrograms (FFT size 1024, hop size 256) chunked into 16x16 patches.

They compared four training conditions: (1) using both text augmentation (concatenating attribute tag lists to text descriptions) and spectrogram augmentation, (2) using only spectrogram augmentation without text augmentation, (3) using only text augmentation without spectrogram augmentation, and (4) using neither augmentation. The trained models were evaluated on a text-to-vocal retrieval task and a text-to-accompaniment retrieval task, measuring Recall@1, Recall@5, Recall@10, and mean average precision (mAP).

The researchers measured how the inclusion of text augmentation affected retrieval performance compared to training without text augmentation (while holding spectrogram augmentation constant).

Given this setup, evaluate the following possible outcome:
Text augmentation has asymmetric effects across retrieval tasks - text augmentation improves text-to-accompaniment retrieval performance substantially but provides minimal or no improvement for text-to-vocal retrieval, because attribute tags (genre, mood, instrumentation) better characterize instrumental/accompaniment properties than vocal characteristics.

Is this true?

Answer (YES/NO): NO